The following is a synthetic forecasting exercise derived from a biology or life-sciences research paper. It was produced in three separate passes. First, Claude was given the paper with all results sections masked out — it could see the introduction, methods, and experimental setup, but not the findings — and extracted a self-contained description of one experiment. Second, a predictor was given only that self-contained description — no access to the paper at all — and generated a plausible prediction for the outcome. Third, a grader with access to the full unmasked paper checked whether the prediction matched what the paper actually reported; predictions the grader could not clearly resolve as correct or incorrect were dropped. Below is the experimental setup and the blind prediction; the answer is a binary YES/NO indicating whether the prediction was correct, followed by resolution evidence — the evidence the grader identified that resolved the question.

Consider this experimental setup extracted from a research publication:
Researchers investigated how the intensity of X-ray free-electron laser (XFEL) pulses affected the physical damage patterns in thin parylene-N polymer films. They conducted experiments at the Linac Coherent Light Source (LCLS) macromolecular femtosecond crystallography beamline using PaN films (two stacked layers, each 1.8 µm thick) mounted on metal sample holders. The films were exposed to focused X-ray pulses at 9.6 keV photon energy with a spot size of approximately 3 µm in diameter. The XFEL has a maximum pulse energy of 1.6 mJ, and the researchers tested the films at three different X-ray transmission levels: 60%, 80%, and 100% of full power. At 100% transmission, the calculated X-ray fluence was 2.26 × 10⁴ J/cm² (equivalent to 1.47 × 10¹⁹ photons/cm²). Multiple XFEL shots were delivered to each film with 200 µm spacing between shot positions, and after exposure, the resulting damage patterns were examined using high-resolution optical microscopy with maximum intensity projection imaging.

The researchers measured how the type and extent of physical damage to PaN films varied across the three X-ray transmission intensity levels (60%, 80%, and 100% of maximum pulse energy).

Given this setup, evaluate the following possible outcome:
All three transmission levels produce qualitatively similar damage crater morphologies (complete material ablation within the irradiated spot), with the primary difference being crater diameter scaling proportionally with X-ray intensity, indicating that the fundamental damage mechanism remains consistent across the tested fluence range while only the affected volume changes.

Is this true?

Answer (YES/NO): NO